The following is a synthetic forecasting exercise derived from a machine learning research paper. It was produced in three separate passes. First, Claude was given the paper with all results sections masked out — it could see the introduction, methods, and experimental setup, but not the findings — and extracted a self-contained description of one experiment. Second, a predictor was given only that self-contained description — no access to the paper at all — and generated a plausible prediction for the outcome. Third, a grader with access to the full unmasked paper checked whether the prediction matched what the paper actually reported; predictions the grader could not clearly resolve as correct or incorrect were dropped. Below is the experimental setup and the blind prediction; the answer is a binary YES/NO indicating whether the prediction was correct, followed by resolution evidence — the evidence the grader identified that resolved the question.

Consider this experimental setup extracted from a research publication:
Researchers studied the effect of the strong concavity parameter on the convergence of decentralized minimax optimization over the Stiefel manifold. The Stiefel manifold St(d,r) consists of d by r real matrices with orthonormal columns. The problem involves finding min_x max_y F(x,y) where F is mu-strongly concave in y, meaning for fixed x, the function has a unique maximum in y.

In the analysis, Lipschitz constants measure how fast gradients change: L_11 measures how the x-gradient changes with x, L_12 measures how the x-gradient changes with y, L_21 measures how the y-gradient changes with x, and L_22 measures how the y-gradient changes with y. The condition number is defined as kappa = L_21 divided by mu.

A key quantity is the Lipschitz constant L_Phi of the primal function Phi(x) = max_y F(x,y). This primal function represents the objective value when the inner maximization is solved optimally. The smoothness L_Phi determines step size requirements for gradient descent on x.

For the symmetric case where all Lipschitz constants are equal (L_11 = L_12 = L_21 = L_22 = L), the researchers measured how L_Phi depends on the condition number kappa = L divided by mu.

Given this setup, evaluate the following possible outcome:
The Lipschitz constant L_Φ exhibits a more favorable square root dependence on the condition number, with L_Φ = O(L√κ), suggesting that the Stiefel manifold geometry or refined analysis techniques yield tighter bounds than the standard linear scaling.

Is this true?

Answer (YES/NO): NO